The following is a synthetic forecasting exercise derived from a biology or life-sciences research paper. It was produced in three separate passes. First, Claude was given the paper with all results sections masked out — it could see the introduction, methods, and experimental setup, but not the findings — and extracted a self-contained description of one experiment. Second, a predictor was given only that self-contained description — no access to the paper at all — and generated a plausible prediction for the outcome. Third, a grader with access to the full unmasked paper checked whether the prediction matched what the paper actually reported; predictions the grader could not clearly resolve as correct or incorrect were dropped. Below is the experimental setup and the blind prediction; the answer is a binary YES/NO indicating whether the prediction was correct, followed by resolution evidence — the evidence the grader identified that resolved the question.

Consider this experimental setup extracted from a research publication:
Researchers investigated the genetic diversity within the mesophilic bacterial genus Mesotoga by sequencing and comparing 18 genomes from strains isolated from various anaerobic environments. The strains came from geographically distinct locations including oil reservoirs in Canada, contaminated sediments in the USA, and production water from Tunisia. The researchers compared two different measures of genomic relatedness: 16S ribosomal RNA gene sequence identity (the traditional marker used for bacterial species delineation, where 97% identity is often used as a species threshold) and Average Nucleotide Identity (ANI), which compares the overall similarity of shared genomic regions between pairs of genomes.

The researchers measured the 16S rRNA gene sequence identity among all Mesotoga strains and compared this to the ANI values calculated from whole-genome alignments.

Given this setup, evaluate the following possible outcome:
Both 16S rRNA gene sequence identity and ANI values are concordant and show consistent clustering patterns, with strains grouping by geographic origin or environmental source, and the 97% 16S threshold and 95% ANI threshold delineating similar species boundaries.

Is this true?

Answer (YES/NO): NO